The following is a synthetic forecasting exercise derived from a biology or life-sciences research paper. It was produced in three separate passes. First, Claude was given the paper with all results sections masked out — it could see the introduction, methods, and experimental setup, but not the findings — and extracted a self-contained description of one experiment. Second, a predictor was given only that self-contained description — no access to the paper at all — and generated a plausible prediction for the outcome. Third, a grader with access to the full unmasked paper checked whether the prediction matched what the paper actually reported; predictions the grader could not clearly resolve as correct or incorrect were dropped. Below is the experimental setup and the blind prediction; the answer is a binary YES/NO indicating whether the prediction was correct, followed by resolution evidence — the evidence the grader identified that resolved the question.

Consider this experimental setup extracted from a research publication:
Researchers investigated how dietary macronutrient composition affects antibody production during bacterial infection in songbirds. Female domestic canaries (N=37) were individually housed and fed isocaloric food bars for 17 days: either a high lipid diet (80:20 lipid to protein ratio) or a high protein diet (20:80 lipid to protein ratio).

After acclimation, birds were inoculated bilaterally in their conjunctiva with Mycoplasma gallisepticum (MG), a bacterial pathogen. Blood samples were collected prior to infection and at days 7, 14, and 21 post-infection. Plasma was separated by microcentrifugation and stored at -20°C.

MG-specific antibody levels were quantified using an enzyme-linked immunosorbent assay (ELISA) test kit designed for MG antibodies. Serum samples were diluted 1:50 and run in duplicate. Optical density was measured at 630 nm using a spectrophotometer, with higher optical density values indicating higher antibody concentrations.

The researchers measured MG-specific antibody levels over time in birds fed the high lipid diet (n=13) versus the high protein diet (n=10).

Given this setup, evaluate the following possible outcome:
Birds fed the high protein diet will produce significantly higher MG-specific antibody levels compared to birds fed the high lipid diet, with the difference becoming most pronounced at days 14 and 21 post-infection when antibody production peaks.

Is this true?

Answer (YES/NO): NO